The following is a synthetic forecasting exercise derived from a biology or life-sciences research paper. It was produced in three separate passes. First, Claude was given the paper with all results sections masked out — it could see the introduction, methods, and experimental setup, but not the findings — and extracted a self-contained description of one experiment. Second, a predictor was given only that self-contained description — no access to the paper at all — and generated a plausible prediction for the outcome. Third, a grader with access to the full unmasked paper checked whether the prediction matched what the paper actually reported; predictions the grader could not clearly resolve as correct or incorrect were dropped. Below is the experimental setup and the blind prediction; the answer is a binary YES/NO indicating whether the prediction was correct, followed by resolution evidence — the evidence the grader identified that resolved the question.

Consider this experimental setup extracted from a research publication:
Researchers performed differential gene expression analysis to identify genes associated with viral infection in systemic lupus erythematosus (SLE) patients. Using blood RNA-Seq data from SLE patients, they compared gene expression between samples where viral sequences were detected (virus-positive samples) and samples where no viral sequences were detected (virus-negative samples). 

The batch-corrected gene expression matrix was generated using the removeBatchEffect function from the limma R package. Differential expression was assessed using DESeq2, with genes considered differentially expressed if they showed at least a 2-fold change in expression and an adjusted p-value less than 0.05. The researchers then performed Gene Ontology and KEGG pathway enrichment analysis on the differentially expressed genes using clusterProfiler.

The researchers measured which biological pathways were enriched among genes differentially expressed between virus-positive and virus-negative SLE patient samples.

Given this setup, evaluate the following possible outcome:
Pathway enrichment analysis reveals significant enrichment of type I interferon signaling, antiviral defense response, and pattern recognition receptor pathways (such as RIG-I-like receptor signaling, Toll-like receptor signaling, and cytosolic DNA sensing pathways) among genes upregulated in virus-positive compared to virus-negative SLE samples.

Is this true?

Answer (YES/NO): NO